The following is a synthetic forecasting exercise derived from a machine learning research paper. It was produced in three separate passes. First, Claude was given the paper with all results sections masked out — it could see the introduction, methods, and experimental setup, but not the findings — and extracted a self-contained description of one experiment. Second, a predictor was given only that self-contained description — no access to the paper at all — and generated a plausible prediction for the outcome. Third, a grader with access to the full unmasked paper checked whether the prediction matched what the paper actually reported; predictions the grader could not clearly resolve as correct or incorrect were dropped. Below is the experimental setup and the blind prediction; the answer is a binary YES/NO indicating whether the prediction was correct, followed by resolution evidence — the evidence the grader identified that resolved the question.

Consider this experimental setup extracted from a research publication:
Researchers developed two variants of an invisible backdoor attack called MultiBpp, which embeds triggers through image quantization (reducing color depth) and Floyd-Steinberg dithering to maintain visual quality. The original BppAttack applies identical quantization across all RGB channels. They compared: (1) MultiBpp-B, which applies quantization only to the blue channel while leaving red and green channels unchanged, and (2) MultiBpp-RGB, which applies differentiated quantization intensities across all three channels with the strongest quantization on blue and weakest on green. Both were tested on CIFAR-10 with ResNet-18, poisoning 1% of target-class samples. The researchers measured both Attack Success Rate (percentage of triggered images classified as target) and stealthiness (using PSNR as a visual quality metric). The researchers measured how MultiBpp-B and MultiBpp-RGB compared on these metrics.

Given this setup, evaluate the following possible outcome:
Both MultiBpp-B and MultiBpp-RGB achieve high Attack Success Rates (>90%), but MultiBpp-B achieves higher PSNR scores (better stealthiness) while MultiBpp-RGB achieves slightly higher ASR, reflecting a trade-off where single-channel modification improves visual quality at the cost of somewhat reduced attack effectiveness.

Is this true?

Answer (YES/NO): NO